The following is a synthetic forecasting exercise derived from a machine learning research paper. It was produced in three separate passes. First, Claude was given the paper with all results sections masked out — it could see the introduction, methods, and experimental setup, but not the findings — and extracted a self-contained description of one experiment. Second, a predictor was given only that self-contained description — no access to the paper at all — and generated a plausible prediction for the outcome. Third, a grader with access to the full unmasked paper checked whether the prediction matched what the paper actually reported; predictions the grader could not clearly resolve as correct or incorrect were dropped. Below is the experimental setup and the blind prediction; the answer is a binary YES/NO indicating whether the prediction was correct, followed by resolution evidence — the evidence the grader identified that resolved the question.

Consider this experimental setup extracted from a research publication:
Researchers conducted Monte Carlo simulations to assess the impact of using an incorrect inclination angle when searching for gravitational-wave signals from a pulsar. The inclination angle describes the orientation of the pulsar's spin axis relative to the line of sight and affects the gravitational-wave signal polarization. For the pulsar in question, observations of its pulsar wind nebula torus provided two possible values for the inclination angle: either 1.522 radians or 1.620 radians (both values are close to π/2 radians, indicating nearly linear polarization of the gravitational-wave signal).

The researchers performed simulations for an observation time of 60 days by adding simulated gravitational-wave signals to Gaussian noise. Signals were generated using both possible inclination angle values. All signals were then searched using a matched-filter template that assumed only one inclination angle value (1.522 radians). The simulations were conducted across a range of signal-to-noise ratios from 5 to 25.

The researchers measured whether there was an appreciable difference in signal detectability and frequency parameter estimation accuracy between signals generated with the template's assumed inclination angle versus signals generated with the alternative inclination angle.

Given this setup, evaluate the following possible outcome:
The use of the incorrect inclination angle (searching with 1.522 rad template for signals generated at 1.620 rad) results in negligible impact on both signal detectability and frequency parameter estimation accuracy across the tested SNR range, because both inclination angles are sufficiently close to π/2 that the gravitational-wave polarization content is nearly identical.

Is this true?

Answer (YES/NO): YES